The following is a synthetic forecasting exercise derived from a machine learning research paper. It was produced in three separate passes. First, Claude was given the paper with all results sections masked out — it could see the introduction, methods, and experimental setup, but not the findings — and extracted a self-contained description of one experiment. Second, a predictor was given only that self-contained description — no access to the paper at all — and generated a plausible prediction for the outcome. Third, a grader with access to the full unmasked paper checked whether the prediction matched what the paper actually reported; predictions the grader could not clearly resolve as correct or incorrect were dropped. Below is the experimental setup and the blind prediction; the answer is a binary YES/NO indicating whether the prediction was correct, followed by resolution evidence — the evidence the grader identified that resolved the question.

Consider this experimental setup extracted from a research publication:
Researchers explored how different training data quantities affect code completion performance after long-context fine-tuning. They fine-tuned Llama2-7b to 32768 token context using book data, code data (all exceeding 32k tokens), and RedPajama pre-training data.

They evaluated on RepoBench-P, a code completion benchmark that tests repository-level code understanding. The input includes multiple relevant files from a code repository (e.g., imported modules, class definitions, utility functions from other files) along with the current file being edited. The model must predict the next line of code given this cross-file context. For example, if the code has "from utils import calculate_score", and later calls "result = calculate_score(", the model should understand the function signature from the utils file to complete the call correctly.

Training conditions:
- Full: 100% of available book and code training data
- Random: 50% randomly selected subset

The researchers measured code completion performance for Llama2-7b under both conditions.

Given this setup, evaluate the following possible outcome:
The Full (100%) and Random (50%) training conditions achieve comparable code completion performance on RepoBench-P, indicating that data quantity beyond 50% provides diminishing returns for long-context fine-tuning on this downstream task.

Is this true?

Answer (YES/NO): YES